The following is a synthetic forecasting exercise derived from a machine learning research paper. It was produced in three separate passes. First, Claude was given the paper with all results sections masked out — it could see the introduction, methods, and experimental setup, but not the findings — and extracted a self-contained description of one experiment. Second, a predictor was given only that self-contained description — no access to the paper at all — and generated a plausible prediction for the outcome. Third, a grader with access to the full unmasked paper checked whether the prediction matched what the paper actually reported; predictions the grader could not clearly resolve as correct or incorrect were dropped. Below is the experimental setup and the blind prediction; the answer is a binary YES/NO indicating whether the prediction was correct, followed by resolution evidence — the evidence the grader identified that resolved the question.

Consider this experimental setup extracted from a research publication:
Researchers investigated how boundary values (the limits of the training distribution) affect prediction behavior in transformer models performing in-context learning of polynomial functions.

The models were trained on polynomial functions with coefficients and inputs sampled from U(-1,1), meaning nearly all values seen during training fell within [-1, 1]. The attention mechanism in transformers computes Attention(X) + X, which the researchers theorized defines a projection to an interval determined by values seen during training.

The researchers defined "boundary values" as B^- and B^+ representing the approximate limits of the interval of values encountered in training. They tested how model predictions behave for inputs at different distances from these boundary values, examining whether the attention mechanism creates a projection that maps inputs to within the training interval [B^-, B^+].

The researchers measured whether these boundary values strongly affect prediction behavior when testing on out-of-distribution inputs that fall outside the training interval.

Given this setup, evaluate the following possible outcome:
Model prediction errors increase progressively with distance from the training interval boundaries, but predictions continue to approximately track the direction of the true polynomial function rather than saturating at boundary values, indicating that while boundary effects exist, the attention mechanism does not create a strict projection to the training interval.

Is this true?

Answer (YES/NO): NO